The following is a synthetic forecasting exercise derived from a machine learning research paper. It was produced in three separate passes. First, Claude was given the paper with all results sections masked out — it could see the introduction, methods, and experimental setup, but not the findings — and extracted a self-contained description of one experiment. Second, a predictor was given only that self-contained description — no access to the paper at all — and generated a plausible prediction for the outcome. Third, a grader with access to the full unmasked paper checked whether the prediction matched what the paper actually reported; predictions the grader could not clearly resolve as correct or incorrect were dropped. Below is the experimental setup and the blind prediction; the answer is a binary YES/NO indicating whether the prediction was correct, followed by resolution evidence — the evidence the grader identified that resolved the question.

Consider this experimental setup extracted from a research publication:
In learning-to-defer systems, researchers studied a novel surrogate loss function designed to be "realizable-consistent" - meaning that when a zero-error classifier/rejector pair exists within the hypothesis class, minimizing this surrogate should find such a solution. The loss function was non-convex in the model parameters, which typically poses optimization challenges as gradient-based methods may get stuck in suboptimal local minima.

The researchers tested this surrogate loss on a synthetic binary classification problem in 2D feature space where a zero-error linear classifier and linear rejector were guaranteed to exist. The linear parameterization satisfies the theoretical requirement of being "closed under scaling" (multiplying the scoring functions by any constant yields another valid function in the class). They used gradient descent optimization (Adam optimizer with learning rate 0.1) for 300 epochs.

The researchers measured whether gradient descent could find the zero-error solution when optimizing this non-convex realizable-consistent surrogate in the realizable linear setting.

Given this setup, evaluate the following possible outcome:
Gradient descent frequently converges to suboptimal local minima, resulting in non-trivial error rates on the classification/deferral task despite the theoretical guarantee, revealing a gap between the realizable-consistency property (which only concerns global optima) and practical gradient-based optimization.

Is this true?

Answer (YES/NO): NO